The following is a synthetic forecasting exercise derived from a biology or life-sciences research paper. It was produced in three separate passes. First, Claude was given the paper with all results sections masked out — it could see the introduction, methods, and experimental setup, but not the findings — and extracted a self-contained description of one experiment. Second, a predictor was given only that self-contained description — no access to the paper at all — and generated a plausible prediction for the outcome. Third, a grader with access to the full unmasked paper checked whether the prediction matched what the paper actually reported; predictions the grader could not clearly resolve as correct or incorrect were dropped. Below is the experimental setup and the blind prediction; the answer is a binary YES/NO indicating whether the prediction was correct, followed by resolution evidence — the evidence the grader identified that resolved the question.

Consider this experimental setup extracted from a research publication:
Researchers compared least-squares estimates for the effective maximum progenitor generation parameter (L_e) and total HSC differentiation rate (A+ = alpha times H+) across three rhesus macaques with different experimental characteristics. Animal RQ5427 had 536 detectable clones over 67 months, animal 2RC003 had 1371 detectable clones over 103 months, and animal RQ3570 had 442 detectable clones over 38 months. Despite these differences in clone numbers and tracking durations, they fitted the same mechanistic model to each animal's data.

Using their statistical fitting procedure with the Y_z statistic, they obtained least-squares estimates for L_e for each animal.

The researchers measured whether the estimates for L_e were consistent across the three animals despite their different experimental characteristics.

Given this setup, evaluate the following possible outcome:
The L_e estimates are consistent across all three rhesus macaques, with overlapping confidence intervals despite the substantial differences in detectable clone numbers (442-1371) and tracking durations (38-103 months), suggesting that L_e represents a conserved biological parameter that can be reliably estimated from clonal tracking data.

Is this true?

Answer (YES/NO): NO